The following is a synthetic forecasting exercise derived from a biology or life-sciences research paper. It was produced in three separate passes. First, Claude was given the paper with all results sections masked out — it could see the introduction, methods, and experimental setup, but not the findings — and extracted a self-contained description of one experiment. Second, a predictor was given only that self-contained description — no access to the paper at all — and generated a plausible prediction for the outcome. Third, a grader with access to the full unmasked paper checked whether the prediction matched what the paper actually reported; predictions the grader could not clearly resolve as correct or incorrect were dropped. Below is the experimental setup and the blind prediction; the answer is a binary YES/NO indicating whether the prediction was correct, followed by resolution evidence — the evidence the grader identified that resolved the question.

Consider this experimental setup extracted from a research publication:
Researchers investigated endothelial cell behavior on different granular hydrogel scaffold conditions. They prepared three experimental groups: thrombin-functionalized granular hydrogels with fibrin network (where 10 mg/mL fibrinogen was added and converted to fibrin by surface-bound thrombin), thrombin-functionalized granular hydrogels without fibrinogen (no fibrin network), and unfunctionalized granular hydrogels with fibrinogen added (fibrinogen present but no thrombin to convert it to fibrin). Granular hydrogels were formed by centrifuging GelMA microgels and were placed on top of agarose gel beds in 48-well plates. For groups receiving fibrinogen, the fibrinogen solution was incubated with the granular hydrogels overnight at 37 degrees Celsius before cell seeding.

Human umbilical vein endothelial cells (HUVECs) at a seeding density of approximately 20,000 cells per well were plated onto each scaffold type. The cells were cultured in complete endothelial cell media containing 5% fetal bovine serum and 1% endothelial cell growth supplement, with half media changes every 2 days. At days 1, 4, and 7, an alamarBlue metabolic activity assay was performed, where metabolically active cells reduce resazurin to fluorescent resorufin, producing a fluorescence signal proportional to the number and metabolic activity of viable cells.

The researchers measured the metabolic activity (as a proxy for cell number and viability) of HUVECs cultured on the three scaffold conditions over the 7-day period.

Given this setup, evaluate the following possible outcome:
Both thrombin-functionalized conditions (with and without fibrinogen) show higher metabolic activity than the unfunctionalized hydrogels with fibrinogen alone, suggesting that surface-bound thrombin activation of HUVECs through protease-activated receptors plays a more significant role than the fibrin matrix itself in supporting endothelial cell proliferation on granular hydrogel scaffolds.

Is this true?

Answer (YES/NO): NO